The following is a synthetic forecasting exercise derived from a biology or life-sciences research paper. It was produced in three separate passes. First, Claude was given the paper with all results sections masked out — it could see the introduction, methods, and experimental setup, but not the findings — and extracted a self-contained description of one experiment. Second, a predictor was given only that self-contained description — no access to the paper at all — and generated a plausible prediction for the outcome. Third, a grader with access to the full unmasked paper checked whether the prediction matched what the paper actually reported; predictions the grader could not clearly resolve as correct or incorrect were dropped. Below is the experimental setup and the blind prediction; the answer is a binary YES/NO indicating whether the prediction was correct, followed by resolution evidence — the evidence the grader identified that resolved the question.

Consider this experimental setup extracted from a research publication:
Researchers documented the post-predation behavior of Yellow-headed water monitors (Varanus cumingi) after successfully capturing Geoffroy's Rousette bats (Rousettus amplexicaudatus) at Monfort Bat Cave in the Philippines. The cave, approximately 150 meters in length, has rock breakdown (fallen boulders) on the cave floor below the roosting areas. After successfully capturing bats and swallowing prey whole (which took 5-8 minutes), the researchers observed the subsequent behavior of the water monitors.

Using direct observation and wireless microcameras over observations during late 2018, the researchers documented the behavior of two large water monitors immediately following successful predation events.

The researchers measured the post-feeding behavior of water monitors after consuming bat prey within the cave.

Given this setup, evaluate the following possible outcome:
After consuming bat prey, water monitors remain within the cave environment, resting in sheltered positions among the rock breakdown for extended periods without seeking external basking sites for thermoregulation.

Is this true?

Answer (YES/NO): YES